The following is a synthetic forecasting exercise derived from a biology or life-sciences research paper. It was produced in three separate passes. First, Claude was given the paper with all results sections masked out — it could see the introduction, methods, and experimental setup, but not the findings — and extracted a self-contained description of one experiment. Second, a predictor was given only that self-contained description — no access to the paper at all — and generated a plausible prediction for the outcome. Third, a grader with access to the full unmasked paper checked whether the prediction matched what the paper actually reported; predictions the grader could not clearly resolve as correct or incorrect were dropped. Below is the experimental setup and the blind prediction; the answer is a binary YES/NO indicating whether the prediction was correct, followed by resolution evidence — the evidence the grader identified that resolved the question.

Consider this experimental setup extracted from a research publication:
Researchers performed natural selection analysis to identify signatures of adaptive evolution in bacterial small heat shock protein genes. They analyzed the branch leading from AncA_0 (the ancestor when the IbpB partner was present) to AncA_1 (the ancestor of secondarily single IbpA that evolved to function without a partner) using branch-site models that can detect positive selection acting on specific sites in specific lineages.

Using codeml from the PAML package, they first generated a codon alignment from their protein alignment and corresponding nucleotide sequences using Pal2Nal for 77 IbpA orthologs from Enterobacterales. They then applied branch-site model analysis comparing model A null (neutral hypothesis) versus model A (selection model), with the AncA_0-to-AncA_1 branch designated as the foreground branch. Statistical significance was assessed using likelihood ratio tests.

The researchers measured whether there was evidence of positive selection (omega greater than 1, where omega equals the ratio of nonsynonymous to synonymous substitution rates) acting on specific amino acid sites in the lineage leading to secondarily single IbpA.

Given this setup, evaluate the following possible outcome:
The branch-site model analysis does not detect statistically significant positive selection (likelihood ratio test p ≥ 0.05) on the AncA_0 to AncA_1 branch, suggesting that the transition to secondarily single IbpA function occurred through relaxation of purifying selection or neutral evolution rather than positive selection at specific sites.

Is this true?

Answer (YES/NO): NO